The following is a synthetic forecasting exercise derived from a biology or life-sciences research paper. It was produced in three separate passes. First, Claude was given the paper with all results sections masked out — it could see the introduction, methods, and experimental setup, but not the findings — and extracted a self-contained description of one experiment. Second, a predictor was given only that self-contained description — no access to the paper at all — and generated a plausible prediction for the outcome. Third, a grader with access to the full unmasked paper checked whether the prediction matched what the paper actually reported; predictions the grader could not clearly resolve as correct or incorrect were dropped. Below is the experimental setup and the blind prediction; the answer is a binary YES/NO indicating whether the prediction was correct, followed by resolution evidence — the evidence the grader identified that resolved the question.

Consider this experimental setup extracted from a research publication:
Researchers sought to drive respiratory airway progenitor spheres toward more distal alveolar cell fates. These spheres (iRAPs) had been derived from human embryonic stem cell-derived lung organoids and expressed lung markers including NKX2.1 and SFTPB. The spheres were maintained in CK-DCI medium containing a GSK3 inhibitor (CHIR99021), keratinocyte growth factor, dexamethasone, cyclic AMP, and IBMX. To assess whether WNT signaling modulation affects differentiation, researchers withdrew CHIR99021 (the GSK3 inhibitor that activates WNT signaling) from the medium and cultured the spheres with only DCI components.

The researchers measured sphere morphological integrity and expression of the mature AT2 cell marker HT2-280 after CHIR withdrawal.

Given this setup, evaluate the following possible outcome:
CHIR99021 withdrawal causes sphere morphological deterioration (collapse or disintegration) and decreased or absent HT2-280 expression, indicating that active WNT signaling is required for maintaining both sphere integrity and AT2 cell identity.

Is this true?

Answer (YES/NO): NO